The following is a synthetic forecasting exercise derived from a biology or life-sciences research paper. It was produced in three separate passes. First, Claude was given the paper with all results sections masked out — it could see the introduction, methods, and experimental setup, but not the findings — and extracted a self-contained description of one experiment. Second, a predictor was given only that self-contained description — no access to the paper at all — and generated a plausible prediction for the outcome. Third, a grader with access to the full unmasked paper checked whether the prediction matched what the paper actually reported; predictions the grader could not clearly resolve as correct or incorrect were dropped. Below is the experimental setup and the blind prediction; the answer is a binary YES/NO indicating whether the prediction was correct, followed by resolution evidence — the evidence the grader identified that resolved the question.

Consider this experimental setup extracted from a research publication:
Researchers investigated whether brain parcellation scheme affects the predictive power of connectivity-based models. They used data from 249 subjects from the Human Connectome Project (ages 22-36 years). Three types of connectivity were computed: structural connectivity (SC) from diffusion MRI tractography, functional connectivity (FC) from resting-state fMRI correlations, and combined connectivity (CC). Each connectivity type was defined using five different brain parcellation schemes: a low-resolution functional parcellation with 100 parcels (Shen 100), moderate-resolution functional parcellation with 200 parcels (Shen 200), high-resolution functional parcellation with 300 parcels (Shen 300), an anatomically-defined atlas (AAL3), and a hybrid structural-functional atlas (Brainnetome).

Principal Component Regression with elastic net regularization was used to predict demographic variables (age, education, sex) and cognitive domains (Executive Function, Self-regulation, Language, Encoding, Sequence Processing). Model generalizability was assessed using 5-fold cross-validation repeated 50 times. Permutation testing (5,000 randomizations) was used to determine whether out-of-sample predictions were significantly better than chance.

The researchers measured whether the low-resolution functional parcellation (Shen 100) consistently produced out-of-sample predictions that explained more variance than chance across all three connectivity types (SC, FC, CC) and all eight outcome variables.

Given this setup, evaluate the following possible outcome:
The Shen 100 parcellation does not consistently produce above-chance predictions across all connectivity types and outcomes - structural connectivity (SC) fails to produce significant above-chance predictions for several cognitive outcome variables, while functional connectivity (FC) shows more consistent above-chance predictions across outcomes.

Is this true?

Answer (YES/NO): NO